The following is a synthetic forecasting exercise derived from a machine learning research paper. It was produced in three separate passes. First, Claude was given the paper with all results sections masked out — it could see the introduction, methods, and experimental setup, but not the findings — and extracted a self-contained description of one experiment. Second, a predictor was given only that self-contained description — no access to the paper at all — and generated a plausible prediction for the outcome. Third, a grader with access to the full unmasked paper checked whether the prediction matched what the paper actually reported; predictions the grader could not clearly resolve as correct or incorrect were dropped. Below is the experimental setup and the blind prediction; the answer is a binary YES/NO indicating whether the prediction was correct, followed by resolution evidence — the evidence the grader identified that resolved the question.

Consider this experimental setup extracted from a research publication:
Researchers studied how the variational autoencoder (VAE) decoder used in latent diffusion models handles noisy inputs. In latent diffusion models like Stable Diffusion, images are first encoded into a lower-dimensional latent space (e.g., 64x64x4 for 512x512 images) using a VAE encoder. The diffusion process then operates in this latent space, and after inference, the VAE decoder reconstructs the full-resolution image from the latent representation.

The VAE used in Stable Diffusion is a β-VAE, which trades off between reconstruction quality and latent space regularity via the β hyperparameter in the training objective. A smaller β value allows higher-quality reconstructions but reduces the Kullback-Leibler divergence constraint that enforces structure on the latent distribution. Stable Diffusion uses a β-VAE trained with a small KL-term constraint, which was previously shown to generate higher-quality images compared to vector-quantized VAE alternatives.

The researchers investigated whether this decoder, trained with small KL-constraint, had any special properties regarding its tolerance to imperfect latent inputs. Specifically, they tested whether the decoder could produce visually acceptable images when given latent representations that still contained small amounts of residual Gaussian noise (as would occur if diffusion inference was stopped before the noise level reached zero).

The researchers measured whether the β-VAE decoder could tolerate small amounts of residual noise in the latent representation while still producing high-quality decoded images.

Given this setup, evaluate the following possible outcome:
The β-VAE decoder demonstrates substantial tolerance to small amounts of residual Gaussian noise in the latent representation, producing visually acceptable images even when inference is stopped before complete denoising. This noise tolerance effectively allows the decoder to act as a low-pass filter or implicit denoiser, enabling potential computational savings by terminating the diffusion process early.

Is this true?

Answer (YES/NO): YES